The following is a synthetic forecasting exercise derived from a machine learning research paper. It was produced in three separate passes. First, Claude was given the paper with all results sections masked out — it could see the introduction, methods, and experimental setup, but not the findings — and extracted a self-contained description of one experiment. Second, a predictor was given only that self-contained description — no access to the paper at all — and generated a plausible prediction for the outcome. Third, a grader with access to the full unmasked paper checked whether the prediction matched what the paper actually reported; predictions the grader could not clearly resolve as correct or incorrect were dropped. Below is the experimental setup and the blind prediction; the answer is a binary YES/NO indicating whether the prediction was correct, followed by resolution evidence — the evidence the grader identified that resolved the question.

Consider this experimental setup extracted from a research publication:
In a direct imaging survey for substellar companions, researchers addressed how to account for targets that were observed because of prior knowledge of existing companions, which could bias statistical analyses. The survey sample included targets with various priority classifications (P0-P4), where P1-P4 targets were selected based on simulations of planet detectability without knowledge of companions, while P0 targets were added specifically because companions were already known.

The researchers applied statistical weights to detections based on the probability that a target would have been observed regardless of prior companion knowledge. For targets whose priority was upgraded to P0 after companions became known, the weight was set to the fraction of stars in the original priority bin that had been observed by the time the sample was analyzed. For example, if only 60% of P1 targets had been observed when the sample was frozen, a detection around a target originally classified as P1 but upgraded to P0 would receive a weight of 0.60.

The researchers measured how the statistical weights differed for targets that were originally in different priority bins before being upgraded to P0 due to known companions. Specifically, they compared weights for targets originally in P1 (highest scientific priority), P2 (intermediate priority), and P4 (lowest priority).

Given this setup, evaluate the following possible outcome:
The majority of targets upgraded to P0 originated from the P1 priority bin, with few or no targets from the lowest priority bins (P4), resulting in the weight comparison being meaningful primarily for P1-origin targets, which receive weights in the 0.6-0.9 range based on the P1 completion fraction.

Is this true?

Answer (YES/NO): YES